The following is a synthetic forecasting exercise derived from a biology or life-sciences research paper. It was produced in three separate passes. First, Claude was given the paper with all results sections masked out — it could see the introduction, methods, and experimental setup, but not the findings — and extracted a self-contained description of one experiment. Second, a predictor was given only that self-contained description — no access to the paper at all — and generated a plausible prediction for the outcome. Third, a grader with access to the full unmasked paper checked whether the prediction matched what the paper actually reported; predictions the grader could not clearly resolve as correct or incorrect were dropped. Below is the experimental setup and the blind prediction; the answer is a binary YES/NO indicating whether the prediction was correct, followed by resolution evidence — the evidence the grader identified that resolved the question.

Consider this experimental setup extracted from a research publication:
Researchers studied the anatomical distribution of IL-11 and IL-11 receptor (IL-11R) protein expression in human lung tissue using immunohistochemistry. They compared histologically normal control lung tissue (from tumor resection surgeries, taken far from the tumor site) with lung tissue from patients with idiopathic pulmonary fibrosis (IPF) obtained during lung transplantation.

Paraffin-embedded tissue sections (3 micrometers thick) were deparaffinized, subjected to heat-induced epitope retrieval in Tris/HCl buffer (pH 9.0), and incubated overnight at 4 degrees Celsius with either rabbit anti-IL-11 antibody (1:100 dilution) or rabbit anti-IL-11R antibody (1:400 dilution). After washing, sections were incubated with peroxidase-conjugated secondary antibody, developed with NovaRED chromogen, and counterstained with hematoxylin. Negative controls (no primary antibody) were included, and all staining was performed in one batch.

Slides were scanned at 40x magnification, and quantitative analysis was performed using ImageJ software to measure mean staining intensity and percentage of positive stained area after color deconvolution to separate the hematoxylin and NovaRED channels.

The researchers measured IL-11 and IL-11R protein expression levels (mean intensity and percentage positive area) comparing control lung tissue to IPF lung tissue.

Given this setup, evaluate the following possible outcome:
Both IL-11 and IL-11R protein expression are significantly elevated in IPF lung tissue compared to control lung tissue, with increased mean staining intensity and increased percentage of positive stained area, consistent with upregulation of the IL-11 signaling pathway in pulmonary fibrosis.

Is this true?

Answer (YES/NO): NO